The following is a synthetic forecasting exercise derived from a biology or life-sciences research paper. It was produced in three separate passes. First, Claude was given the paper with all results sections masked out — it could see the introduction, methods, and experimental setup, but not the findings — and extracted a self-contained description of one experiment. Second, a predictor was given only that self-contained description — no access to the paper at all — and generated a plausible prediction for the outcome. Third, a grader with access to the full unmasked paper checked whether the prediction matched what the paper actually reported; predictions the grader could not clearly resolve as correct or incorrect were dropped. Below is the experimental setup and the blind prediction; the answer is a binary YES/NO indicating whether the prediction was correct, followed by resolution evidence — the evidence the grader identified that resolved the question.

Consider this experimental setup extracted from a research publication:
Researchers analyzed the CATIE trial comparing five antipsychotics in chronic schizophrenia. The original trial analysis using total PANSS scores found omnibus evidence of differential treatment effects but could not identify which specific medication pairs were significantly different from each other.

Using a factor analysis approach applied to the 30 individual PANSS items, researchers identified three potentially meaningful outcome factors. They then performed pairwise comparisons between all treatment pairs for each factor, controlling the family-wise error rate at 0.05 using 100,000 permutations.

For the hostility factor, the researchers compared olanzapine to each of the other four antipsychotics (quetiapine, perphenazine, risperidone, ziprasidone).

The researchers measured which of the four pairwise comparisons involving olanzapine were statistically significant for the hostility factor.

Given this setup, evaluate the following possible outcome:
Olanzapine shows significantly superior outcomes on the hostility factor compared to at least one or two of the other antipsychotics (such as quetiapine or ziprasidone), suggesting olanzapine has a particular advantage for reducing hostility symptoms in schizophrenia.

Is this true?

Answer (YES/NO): YES